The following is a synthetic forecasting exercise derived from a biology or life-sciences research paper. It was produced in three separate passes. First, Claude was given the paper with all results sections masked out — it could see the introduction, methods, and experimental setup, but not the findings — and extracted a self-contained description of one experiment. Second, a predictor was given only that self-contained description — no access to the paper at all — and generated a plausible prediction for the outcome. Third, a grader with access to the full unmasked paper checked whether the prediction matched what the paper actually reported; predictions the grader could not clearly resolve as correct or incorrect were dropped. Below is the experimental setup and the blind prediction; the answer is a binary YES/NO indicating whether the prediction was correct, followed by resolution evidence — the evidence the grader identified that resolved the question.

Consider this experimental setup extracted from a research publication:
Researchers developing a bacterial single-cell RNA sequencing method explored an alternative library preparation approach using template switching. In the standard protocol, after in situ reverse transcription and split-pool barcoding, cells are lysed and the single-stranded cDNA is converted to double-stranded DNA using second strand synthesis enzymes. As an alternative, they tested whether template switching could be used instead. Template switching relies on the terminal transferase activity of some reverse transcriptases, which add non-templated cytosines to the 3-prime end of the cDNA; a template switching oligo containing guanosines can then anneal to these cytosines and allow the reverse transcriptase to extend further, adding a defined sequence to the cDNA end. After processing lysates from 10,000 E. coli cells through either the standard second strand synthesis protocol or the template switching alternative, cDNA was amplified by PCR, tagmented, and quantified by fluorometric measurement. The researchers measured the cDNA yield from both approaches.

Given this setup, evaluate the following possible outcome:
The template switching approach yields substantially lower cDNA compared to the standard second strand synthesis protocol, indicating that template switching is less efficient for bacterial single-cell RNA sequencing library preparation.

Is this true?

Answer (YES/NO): YES